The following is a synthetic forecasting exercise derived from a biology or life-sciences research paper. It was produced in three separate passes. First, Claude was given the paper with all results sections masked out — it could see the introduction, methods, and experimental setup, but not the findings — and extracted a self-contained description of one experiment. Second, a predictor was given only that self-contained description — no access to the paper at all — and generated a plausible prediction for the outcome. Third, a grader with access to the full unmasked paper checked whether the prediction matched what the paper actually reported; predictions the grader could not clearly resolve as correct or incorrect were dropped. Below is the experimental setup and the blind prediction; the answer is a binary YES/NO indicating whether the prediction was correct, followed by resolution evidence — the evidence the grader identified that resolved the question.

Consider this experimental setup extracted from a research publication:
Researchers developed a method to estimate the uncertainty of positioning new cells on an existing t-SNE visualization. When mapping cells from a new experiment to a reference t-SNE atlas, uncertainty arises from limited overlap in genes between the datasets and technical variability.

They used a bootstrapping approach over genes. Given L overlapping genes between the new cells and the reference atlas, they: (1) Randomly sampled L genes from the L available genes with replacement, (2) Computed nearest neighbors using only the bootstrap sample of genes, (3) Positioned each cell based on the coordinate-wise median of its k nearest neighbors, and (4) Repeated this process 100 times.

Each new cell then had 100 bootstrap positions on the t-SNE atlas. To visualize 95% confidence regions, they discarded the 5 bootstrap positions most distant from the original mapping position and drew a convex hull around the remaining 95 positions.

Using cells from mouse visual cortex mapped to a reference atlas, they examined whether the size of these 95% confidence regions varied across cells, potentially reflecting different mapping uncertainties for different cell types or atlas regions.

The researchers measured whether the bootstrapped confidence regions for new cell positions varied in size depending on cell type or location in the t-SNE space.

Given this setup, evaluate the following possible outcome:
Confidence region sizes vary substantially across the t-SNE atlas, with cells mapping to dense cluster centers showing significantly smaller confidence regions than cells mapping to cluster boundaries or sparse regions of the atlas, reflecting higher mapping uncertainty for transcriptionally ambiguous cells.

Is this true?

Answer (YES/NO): YES